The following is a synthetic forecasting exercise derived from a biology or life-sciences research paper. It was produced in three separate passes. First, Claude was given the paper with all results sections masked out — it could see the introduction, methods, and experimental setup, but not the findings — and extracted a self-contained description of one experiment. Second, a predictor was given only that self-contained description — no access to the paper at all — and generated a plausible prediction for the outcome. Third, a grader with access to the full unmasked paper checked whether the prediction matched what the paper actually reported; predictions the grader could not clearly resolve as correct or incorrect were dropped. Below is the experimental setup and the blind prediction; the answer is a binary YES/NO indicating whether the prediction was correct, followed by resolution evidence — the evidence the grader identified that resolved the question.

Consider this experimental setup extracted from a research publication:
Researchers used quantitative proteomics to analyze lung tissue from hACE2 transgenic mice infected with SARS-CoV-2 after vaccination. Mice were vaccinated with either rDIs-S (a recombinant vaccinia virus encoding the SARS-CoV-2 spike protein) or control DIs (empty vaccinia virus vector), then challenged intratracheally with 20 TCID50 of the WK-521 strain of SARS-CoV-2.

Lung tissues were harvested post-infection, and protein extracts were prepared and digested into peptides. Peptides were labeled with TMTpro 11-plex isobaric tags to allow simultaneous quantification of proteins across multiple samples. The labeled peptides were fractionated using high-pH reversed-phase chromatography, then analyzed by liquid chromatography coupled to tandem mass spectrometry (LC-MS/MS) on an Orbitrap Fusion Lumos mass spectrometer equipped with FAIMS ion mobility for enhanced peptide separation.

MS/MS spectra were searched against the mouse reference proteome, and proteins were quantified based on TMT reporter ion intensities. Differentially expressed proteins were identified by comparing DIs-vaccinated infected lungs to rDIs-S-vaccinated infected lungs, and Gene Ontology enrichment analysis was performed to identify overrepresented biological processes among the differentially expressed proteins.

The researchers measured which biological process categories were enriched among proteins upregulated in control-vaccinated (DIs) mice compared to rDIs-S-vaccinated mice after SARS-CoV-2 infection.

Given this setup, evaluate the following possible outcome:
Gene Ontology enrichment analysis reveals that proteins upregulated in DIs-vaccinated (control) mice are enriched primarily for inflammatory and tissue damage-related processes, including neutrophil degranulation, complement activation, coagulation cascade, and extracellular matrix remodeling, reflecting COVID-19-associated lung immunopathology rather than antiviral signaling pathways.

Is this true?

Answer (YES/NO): YES